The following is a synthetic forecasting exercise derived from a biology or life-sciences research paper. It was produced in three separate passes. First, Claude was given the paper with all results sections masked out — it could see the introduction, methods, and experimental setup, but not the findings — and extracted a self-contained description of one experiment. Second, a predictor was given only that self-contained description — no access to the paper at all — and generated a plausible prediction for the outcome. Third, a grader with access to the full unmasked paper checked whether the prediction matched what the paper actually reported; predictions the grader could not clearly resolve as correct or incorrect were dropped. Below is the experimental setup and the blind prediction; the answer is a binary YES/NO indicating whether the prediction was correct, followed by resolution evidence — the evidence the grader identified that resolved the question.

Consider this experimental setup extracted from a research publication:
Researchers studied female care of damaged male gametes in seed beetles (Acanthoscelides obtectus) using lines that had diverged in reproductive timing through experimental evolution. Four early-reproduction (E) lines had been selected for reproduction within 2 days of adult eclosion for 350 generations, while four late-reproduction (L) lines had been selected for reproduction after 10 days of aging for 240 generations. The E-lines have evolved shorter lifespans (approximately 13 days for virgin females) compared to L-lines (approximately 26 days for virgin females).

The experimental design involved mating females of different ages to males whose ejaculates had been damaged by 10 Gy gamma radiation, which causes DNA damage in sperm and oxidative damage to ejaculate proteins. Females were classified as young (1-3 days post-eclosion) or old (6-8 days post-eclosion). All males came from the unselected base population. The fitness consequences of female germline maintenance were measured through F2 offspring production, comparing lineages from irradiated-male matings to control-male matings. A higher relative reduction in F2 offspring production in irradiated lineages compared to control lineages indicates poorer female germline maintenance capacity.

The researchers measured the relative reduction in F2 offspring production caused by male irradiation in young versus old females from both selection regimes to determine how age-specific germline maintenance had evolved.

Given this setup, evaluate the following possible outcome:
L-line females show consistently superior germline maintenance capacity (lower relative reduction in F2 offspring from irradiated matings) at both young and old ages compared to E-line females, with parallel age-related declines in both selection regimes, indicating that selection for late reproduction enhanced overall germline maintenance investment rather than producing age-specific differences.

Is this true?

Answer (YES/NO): NO